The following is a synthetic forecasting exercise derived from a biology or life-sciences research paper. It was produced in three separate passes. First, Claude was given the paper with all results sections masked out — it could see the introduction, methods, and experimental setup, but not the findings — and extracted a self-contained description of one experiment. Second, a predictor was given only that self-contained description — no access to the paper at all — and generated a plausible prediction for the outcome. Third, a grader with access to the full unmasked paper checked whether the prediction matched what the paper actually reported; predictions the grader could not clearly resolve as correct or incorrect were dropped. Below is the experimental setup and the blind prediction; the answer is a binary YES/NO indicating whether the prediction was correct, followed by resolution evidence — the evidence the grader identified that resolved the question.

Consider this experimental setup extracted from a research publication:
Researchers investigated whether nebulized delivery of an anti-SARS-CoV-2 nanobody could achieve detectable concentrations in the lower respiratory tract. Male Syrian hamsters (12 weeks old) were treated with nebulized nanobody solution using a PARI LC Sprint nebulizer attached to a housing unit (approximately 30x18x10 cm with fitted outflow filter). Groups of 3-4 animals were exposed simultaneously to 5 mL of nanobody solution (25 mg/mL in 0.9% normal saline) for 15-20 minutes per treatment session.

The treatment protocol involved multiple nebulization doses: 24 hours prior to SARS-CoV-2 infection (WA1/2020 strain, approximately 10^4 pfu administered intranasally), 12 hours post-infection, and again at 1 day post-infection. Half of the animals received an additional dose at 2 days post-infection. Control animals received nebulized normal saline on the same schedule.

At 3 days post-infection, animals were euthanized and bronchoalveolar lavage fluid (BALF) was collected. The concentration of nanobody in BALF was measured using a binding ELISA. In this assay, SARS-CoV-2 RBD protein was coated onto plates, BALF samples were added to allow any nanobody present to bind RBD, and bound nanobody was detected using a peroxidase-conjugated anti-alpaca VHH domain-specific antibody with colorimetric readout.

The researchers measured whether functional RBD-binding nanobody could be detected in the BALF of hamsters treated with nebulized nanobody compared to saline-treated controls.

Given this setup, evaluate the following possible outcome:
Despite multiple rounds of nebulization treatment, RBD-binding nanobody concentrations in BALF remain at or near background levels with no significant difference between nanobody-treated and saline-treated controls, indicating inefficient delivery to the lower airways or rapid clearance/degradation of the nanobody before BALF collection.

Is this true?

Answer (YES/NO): NO